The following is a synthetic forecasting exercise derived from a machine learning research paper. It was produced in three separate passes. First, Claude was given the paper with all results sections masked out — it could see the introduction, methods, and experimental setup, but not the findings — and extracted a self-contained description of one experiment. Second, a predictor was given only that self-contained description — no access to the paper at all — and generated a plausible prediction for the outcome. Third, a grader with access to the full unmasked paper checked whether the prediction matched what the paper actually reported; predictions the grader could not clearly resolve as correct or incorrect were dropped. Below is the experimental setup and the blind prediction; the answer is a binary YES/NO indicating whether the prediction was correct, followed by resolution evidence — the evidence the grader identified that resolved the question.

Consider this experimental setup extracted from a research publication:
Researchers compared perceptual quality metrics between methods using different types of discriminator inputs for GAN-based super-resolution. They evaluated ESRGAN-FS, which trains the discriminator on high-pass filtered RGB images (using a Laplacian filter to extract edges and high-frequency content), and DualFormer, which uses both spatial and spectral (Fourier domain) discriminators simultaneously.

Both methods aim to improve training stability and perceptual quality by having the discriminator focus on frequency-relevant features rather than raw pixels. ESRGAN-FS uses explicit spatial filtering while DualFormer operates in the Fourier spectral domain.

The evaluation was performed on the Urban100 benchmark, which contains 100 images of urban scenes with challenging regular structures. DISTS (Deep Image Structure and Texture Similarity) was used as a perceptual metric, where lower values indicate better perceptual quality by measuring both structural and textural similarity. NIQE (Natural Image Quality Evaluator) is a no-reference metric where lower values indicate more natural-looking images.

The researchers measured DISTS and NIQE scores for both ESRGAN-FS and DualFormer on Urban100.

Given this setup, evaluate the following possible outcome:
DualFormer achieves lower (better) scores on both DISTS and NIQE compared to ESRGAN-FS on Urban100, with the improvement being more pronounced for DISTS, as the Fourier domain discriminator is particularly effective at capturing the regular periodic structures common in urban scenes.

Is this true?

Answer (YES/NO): NO